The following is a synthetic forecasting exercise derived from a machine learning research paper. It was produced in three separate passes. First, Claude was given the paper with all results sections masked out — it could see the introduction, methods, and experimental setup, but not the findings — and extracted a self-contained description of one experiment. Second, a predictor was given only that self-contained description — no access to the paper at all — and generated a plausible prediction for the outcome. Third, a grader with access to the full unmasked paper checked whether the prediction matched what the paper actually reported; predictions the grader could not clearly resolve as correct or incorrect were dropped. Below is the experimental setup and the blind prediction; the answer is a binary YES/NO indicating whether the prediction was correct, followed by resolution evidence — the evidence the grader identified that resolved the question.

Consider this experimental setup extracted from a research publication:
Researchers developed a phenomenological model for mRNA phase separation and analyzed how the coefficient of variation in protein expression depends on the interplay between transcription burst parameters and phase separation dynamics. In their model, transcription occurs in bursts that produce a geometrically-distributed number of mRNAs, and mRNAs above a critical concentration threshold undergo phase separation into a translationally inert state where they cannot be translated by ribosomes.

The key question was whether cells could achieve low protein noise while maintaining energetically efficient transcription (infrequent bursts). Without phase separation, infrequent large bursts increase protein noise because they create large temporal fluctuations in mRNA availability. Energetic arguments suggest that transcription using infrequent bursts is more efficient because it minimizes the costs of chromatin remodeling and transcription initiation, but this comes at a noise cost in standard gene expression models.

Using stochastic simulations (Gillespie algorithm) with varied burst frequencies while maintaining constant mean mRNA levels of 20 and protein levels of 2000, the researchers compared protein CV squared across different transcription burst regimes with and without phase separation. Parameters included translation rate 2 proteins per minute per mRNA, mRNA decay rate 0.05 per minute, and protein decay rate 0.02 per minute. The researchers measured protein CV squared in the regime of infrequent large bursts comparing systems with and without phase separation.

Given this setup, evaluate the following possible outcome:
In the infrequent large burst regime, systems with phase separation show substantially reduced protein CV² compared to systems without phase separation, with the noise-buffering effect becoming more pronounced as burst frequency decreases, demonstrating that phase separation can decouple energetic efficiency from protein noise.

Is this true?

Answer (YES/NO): YES